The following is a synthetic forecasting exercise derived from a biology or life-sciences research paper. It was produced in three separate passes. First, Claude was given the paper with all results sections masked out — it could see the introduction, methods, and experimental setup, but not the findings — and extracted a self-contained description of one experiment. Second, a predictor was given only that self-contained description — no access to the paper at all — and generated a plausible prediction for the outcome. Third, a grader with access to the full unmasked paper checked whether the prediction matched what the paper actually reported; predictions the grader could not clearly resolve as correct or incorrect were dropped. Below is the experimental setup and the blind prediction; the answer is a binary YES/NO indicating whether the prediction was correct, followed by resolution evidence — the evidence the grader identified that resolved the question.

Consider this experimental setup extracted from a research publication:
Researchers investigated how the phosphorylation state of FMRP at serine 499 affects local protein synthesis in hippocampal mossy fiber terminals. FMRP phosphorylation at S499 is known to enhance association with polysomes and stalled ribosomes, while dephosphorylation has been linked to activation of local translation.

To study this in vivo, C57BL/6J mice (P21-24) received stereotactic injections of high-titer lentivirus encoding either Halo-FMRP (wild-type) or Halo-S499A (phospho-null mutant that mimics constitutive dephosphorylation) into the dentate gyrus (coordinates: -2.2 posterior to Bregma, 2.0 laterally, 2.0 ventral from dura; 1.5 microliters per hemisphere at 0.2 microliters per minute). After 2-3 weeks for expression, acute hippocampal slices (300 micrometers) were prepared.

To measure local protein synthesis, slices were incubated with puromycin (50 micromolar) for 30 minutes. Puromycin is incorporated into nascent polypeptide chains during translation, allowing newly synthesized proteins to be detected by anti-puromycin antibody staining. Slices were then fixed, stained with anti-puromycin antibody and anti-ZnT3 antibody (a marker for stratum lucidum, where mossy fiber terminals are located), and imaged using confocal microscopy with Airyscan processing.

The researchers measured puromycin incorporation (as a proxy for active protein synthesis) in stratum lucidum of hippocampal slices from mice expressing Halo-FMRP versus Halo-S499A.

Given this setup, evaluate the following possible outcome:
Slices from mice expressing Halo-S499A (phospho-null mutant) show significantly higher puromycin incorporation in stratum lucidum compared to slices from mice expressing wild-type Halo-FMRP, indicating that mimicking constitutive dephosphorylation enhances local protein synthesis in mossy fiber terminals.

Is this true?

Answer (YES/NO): YES